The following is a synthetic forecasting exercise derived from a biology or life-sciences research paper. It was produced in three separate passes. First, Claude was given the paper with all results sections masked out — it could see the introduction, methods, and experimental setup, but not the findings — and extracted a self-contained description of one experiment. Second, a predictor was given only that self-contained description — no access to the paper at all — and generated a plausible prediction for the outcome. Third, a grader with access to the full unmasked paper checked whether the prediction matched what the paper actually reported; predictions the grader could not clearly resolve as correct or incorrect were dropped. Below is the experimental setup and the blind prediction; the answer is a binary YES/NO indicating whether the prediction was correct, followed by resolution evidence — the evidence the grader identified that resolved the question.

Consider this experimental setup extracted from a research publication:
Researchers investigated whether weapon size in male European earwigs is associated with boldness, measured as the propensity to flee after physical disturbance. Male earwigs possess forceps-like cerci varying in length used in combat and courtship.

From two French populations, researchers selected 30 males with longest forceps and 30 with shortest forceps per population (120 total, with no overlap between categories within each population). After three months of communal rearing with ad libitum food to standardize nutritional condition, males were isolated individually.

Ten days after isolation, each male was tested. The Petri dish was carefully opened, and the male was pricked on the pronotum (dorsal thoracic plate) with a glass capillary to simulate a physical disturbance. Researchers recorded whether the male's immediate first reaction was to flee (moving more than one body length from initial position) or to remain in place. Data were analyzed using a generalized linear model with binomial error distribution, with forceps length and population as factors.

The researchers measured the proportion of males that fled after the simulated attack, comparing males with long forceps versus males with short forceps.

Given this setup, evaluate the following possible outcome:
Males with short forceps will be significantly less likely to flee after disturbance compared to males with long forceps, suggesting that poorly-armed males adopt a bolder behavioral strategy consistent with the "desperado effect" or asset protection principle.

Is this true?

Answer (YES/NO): NO